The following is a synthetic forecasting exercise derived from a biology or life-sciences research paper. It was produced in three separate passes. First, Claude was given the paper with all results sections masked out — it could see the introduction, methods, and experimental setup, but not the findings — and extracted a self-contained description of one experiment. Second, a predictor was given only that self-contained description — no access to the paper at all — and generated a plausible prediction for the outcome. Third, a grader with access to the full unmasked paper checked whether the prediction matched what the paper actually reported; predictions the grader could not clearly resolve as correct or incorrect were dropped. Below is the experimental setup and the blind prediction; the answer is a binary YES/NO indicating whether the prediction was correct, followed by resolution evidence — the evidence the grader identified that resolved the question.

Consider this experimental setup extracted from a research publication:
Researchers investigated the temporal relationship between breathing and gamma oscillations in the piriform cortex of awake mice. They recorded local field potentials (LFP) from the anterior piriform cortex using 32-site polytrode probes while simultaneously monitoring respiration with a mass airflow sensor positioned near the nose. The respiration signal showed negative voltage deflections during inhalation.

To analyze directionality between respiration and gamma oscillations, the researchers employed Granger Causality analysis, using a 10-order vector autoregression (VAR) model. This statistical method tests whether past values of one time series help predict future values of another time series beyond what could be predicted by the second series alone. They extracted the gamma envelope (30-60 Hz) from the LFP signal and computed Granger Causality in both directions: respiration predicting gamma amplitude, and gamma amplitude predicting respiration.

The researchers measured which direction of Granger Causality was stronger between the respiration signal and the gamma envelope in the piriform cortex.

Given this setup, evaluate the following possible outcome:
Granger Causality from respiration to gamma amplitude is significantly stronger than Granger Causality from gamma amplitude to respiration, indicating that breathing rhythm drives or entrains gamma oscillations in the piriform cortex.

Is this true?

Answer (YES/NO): YES